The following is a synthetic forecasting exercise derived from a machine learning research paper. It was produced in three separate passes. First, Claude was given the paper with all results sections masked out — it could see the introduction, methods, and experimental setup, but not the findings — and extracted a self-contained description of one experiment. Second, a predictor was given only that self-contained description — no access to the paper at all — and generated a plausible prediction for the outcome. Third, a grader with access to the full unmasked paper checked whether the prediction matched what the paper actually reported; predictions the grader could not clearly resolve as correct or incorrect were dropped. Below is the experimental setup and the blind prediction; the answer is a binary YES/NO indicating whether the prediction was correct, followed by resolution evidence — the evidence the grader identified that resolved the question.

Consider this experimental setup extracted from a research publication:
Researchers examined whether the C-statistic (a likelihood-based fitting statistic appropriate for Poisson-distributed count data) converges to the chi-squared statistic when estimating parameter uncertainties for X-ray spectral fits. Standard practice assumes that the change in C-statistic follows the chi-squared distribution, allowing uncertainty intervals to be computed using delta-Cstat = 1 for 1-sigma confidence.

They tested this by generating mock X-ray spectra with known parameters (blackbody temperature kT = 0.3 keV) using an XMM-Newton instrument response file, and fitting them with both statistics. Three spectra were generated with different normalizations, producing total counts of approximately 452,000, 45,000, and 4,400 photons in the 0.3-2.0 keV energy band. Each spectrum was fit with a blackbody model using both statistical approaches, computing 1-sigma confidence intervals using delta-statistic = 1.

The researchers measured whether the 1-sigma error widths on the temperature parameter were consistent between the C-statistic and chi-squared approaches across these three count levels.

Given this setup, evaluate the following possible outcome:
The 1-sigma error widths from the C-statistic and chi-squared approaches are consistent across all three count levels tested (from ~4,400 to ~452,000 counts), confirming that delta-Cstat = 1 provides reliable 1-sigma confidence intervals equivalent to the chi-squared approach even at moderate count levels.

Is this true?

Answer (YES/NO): YES